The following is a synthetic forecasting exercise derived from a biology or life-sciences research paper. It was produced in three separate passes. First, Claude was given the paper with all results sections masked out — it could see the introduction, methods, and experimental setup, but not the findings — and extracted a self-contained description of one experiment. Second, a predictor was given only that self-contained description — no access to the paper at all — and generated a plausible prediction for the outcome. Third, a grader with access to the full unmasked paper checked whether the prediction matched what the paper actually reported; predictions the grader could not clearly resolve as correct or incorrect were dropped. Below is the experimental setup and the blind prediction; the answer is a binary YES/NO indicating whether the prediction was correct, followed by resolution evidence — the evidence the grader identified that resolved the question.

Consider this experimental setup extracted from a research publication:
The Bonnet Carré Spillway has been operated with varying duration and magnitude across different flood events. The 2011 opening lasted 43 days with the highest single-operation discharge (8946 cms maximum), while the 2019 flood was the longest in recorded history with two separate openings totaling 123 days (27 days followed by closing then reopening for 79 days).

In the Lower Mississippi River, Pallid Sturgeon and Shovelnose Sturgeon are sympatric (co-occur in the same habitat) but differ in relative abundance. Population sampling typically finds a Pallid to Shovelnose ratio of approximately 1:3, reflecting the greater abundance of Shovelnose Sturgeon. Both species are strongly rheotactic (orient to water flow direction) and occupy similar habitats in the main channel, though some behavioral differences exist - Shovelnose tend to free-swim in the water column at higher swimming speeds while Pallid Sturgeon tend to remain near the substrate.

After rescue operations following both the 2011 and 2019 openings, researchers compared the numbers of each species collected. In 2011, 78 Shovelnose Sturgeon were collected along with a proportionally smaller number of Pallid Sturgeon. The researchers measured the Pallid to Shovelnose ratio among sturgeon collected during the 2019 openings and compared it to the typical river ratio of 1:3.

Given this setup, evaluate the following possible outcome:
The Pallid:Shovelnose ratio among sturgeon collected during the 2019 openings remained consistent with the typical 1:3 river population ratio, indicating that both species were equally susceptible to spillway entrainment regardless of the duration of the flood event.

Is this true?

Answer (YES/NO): NO